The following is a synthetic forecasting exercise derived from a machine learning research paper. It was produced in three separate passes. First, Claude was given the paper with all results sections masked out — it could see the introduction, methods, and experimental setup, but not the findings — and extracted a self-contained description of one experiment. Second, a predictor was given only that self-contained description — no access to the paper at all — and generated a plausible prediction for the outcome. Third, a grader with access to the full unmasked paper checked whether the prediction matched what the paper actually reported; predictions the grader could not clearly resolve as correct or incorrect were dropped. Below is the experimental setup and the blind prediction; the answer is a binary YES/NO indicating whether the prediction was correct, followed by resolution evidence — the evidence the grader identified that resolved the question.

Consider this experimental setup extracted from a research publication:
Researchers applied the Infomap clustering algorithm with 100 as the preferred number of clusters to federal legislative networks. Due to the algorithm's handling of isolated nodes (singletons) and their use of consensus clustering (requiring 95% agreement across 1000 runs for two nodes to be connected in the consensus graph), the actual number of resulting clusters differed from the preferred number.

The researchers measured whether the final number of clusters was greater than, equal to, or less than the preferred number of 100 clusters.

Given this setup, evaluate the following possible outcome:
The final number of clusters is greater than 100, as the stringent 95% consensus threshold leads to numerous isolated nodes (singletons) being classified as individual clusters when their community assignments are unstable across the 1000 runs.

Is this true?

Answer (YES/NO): YES